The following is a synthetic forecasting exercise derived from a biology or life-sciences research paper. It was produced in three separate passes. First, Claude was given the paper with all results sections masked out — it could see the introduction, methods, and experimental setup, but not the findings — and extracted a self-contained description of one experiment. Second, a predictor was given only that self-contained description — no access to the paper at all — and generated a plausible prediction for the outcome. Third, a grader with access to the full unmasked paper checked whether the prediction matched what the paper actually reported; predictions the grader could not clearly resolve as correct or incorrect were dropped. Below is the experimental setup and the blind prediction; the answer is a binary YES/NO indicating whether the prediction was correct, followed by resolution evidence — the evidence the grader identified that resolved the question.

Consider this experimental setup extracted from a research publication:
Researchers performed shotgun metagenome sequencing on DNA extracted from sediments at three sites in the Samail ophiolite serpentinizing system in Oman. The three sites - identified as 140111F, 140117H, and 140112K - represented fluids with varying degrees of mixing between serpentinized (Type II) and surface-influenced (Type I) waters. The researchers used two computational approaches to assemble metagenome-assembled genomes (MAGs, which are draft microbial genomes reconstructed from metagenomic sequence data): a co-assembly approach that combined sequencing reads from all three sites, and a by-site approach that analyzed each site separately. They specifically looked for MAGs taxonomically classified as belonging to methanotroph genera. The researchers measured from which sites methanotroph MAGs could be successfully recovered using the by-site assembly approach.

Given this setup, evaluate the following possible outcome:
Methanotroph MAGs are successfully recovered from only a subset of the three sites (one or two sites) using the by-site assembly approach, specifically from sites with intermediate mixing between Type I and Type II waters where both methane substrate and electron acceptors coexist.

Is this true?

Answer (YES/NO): NO